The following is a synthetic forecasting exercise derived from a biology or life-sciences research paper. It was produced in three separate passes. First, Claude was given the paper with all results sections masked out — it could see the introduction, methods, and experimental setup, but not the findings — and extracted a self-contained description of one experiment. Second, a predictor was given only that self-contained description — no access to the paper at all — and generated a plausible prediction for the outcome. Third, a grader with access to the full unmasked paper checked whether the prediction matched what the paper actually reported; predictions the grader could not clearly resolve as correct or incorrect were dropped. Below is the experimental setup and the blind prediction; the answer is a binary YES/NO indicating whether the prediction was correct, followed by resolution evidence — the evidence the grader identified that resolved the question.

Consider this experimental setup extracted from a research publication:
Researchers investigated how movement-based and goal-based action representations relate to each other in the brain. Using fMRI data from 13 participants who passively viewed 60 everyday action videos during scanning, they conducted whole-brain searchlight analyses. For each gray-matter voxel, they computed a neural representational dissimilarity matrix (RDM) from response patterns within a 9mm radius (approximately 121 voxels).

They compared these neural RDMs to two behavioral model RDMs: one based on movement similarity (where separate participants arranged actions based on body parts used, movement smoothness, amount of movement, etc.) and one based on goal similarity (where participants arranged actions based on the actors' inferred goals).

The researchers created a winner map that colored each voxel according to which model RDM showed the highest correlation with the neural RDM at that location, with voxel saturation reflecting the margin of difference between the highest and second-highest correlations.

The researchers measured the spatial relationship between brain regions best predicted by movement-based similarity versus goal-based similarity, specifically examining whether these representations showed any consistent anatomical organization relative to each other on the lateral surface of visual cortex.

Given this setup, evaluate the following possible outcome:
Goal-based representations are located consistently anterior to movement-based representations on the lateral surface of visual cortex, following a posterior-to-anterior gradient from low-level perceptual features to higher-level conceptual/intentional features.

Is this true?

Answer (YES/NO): YES